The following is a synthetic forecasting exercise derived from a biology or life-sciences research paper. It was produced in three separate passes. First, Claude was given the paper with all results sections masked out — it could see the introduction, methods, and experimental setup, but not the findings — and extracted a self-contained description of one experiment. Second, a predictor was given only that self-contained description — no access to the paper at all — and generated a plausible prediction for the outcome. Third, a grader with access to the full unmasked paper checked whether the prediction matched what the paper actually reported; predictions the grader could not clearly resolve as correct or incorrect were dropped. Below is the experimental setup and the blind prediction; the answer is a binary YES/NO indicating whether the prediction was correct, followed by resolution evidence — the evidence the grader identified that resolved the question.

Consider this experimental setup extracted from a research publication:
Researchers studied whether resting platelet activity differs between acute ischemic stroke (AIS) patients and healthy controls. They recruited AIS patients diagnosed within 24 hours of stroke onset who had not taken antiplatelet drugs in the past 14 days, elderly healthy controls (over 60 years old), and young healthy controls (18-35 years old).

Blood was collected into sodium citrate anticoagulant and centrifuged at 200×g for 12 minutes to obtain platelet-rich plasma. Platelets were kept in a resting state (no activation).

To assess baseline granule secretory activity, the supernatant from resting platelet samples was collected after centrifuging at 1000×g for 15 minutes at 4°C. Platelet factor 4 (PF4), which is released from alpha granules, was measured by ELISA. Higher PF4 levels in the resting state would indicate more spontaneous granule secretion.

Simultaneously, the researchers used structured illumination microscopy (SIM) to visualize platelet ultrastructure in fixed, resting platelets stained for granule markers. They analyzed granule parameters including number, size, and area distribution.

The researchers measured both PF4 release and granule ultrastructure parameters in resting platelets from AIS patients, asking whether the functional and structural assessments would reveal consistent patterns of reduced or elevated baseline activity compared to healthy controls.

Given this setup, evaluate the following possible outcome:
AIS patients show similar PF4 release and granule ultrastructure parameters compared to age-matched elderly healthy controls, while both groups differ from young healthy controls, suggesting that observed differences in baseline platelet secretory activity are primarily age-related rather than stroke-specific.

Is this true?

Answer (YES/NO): NO